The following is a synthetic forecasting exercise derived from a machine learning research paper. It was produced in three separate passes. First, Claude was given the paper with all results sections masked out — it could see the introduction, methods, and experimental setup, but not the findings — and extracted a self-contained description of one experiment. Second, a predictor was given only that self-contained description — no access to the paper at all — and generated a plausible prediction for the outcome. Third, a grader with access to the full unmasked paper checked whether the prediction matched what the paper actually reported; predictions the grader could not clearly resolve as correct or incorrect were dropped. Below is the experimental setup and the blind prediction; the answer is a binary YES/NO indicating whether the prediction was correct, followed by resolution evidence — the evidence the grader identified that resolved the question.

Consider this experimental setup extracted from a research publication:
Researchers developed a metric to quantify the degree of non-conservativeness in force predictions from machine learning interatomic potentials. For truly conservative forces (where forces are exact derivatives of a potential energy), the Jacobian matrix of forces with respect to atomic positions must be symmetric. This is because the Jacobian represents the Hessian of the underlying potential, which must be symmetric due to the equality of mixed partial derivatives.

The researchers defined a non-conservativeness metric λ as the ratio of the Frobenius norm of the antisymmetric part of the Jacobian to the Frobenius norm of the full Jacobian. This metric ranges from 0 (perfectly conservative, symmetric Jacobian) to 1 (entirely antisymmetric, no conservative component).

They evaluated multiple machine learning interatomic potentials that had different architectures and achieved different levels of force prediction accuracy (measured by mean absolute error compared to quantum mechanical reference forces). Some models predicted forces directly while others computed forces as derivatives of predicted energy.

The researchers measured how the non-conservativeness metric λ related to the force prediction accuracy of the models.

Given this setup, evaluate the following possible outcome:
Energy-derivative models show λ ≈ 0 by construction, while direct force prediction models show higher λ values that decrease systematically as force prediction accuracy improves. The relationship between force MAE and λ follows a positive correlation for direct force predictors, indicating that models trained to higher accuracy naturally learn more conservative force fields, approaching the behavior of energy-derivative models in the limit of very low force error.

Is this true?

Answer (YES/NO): NO